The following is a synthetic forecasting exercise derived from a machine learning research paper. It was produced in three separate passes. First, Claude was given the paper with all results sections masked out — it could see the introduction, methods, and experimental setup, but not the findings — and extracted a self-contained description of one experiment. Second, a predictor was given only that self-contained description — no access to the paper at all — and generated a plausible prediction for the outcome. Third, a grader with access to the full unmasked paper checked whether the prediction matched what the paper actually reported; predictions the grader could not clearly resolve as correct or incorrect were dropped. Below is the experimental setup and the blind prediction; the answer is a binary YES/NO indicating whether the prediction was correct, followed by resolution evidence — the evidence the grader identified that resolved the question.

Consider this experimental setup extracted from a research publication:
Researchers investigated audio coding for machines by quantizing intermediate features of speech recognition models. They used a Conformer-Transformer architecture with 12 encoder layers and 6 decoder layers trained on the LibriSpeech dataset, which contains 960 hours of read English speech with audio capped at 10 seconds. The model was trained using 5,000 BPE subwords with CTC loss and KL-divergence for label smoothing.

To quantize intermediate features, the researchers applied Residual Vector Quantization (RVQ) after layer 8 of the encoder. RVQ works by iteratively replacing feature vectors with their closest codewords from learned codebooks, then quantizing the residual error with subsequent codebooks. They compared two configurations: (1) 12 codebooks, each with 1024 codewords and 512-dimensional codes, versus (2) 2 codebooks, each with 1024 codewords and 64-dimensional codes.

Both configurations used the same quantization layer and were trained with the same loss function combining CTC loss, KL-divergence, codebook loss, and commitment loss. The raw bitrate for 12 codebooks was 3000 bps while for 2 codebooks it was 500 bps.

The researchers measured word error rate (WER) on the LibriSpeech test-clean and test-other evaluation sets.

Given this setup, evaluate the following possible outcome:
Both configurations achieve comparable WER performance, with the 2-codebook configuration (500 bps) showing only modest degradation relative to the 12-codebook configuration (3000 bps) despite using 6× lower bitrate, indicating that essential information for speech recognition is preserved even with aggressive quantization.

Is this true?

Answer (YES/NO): NO